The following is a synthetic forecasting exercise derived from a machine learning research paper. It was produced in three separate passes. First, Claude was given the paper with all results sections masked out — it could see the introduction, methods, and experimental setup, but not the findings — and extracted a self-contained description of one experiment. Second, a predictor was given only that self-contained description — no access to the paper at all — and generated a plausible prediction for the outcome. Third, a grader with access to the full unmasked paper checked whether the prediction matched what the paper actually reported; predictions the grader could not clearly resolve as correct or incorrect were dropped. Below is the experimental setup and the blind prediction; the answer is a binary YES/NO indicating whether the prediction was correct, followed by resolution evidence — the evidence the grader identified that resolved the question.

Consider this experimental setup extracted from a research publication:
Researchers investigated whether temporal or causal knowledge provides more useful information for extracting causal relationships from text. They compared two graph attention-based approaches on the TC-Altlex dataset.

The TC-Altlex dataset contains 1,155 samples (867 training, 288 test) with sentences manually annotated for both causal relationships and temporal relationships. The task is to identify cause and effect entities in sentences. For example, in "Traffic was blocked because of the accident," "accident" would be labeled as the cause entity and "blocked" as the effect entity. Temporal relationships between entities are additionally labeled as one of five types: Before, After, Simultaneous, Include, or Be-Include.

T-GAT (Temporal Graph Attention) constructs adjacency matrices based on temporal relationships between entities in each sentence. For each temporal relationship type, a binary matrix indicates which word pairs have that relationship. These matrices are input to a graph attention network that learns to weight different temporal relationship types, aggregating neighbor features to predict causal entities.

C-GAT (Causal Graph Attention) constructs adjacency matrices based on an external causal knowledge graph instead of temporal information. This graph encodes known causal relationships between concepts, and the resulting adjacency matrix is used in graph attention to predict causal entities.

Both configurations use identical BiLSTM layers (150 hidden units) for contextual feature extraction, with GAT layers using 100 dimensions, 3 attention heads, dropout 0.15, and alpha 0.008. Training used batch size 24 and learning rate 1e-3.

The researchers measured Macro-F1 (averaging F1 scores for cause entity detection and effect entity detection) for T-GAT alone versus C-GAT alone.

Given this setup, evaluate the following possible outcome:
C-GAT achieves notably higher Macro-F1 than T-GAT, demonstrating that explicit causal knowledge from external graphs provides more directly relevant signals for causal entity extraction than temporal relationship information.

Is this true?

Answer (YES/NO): NO